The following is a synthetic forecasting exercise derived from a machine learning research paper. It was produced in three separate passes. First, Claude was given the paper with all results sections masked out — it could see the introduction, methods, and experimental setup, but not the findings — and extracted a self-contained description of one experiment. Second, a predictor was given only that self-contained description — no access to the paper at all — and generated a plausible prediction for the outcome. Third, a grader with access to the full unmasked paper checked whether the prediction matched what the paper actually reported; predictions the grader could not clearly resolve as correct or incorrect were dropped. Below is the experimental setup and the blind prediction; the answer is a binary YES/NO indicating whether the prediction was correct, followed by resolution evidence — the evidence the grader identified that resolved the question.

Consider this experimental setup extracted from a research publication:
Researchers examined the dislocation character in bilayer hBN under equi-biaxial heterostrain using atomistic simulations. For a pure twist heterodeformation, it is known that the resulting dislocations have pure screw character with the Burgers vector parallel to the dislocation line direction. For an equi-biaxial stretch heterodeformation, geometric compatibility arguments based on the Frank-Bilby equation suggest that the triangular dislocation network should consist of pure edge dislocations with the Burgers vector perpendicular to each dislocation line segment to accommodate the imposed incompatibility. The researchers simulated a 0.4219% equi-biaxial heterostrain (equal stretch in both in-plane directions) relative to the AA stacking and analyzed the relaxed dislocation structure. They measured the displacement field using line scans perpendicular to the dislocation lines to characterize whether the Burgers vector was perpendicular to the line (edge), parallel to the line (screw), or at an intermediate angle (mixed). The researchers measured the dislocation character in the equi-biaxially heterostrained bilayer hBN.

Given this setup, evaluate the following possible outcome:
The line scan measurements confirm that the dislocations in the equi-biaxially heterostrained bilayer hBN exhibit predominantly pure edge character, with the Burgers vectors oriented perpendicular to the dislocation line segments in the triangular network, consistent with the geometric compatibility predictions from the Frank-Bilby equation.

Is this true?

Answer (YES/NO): NO